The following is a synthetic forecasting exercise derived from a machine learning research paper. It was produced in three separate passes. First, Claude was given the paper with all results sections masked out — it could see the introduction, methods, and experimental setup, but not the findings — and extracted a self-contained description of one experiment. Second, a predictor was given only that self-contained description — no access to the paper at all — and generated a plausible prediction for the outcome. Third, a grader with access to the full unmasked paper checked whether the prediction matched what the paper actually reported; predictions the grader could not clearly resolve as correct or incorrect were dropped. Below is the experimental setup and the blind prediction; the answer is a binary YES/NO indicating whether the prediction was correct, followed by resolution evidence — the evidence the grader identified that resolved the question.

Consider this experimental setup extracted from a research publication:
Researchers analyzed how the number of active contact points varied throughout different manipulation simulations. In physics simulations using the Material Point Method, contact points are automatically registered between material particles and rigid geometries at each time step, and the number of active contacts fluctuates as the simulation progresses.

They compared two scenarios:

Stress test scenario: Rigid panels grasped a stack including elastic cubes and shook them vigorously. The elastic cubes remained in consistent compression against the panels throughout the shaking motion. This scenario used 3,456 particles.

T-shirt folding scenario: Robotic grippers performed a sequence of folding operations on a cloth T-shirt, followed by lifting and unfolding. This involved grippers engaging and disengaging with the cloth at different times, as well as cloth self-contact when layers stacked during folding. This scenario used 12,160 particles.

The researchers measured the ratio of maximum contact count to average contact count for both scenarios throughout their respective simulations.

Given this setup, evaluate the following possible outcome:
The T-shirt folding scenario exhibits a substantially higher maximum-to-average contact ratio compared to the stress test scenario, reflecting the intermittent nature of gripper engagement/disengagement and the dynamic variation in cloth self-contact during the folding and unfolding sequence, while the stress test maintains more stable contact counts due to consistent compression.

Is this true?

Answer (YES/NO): YES